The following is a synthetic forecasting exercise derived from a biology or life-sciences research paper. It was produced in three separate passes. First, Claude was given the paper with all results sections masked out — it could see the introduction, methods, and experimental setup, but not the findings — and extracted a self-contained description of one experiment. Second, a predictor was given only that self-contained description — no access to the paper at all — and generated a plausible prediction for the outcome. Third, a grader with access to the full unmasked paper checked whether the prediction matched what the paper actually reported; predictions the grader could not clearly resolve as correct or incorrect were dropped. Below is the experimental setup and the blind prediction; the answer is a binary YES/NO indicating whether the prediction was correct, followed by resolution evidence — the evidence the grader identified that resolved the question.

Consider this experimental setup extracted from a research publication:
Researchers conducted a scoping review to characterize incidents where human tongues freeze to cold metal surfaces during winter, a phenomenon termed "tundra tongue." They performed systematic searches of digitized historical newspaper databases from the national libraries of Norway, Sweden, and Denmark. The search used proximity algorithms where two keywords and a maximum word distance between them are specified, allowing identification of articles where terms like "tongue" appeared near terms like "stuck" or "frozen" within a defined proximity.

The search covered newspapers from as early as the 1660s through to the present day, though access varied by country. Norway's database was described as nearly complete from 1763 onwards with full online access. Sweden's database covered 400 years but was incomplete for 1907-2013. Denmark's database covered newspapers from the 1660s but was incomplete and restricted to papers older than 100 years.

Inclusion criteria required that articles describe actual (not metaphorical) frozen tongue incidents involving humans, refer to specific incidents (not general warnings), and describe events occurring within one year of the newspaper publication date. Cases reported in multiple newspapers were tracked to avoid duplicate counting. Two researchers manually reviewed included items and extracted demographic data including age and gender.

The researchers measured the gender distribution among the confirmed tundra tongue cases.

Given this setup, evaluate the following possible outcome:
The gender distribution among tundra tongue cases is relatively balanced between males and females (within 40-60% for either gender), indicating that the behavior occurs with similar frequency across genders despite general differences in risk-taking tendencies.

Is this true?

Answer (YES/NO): NO